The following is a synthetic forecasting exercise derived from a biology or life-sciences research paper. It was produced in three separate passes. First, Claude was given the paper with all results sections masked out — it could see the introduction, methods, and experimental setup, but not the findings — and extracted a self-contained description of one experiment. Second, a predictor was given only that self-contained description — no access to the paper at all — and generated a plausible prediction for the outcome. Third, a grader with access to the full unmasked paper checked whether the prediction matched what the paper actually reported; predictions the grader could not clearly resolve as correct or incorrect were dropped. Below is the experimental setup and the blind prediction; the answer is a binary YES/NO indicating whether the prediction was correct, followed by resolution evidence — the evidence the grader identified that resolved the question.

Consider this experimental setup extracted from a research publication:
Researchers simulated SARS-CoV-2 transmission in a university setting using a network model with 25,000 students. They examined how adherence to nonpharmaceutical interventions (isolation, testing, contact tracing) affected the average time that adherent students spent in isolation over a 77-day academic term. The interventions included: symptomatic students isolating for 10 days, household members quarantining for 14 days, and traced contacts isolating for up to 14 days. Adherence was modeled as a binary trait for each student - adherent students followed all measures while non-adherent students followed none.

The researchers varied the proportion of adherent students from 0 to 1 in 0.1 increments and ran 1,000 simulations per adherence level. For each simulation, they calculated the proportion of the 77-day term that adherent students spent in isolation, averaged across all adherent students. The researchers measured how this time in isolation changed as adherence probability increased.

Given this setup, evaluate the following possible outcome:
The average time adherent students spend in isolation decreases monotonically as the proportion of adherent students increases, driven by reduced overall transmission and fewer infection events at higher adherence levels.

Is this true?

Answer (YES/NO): NO